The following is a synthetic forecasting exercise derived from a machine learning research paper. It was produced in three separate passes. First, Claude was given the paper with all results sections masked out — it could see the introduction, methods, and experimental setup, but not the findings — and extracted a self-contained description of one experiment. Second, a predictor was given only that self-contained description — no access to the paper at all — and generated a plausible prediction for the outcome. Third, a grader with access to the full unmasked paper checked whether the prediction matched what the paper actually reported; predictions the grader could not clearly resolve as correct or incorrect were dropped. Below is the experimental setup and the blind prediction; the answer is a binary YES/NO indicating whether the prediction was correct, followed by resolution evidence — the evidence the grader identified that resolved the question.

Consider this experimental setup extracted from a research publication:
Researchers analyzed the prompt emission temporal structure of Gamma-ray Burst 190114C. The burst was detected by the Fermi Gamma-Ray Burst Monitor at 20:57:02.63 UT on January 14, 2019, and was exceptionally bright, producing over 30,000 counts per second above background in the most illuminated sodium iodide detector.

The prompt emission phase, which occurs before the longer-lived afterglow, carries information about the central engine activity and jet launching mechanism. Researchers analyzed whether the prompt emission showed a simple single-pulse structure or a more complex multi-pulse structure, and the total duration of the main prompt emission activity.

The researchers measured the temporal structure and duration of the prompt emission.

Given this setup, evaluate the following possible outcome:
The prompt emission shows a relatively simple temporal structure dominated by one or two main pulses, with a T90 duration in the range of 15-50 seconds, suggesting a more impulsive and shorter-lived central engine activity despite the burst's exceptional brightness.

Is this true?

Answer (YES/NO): NO